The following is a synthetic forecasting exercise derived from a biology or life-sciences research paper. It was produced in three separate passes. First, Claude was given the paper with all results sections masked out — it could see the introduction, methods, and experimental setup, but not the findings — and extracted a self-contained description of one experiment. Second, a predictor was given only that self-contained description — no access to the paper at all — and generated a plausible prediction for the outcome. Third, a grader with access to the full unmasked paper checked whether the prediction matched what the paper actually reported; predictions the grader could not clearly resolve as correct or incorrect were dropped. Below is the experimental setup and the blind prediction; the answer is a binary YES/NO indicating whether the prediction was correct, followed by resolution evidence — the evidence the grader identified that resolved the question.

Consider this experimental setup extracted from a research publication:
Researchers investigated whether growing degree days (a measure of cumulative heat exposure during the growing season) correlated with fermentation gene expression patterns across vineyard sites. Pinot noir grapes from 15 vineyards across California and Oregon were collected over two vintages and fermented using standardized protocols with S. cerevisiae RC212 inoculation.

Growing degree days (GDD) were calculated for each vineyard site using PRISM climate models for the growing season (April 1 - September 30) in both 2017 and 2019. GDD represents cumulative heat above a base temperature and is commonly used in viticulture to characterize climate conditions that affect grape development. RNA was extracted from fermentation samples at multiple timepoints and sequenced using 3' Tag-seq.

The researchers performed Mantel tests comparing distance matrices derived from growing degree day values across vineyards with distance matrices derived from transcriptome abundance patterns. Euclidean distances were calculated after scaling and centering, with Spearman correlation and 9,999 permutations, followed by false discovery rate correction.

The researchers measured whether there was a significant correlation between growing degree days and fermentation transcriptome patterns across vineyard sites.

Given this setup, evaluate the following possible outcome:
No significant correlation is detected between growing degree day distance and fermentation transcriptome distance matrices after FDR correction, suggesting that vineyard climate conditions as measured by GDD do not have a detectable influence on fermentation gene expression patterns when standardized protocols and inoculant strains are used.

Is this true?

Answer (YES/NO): YES